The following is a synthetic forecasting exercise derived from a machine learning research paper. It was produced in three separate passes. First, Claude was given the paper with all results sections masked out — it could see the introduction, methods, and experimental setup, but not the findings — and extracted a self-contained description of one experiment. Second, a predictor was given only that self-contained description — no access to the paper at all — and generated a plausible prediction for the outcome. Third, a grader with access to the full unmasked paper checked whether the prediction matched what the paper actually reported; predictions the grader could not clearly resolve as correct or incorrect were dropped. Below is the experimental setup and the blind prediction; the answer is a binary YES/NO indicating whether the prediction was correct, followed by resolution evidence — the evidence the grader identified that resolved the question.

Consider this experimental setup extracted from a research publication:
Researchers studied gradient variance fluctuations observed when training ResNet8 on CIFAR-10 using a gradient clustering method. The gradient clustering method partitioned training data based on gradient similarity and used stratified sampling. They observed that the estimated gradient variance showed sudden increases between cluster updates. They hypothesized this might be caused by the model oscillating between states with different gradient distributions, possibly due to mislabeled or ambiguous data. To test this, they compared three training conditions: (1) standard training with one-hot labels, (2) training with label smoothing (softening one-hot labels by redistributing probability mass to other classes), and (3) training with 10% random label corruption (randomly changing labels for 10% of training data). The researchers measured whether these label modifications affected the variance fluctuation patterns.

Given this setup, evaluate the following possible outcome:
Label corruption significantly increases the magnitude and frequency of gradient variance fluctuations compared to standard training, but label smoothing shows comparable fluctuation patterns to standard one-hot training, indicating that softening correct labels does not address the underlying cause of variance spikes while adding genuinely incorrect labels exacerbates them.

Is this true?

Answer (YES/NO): NO